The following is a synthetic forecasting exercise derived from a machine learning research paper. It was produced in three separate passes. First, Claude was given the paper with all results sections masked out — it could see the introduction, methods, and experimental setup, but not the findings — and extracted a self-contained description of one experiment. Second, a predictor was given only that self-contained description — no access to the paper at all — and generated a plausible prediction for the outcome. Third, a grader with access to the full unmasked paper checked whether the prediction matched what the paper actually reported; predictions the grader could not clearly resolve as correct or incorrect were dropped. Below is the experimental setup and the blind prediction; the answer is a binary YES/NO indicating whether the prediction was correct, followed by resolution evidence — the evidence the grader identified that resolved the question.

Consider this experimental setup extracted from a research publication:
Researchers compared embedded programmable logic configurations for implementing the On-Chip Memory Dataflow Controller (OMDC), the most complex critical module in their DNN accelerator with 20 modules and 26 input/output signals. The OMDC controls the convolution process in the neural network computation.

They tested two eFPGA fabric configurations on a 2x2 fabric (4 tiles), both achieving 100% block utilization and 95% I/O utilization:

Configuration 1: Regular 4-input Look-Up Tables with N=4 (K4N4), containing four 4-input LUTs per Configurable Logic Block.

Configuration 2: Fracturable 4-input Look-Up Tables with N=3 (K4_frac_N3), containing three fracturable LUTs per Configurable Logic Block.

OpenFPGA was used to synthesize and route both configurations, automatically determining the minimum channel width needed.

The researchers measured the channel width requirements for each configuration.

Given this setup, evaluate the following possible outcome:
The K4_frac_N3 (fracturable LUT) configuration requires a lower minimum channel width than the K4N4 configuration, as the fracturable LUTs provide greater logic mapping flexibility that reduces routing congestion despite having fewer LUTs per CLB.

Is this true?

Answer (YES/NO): NO